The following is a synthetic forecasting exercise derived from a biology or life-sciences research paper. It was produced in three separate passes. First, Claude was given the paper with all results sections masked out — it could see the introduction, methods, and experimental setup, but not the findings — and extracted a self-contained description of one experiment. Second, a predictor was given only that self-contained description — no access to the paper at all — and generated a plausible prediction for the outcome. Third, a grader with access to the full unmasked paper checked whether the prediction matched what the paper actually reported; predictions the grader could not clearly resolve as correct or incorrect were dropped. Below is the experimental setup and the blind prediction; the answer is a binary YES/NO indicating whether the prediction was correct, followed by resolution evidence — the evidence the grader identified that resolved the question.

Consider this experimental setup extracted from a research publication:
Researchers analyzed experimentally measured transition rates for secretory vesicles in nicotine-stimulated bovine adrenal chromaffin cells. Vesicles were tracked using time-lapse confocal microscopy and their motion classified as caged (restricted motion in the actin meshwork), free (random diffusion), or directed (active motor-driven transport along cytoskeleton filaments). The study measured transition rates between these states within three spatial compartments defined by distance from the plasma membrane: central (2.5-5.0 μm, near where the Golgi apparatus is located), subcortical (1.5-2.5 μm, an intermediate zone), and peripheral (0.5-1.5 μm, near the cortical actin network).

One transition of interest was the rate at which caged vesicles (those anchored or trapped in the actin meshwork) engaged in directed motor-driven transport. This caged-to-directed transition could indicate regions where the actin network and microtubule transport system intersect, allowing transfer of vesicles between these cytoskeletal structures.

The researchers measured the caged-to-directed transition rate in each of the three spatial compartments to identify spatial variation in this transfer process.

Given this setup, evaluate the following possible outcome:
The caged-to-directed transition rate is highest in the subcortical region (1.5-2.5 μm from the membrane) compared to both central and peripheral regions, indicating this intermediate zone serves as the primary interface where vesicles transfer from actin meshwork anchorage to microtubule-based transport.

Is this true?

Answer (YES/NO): YES